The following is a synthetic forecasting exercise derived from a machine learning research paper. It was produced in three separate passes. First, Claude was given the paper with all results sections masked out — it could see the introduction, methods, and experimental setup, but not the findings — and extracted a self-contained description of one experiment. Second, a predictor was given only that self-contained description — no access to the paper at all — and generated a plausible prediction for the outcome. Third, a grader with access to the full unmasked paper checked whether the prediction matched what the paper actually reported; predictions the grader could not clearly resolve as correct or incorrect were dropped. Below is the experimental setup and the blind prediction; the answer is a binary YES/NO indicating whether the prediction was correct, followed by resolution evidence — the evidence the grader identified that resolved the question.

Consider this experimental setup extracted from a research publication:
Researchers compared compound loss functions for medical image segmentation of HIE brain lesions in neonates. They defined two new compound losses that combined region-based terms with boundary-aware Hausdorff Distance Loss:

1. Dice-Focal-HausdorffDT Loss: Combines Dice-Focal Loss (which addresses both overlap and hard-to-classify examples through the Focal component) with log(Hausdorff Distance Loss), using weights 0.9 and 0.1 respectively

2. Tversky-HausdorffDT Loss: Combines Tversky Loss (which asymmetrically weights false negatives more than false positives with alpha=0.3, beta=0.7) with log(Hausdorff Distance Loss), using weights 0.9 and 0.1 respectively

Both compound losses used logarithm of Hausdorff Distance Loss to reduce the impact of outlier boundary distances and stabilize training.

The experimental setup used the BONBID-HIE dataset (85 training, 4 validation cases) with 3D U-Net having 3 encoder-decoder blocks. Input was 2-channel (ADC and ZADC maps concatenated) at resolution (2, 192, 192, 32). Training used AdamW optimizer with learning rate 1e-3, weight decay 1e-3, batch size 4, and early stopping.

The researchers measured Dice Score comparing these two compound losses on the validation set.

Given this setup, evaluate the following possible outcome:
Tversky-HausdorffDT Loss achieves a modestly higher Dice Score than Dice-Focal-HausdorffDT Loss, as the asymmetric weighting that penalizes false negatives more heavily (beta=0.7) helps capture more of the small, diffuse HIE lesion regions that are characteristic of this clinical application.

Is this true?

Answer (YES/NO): YES